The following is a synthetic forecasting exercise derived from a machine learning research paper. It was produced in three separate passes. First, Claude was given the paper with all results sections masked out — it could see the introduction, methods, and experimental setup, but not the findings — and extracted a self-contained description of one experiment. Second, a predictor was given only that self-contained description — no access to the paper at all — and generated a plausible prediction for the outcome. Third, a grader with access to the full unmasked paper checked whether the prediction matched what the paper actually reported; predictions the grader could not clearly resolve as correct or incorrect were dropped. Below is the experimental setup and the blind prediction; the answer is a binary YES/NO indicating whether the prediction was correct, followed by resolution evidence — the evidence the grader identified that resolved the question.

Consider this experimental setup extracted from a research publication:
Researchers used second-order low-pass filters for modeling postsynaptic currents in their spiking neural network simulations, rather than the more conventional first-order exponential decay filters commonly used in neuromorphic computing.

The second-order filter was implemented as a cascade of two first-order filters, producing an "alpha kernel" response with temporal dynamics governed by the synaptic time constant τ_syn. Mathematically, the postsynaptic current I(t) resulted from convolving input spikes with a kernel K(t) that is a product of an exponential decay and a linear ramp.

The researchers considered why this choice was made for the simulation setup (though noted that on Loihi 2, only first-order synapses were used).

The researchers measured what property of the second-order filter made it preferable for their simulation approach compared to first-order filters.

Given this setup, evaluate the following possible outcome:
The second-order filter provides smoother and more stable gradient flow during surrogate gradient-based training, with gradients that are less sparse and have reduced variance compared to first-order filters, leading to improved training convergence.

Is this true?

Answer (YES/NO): NO